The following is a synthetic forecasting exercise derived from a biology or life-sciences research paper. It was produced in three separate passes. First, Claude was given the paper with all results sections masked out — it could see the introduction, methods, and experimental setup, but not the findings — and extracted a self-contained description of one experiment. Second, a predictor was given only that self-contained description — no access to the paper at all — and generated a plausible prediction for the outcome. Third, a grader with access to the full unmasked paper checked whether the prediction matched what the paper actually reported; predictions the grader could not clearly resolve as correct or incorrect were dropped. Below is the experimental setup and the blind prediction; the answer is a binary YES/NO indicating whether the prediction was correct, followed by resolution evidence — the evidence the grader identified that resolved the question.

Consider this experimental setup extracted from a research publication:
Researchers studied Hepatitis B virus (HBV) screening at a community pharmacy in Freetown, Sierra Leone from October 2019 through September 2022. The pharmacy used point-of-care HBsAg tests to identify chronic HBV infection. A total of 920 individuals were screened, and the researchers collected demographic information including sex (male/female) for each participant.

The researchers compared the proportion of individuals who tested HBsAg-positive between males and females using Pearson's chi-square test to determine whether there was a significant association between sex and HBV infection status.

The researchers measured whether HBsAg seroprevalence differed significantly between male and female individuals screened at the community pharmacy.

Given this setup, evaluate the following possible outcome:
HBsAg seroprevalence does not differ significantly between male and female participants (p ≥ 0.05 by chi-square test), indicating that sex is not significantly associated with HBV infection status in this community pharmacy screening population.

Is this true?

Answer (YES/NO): YES